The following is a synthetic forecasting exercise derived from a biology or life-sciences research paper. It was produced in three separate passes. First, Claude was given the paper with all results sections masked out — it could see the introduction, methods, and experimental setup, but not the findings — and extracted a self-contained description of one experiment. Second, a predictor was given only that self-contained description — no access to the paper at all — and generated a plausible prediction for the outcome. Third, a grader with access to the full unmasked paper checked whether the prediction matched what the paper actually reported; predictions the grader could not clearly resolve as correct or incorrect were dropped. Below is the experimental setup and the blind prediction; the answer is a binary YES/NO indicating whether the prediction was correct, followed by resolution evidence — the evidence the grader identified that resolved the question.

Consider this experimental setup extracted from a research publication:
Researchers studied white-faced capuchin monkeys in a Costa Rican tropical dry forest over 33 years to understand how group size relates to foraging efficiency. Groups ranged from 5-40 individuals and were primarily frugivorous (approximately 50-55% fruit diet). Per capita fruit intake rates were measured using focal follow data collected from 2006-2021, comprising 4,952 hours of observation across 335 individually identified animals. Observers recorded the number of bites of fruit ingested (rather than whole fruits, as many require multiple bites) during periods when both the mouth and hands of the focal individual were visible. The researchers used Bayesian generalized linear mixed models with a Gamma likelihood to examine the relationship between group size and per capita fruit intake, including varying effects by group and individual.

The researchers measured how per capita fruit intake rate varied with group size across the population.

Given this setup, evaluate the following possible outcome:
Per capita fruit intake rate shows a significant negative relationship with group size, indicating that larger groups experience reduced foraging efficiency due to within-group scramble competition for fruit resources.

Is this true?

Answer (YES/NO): YES